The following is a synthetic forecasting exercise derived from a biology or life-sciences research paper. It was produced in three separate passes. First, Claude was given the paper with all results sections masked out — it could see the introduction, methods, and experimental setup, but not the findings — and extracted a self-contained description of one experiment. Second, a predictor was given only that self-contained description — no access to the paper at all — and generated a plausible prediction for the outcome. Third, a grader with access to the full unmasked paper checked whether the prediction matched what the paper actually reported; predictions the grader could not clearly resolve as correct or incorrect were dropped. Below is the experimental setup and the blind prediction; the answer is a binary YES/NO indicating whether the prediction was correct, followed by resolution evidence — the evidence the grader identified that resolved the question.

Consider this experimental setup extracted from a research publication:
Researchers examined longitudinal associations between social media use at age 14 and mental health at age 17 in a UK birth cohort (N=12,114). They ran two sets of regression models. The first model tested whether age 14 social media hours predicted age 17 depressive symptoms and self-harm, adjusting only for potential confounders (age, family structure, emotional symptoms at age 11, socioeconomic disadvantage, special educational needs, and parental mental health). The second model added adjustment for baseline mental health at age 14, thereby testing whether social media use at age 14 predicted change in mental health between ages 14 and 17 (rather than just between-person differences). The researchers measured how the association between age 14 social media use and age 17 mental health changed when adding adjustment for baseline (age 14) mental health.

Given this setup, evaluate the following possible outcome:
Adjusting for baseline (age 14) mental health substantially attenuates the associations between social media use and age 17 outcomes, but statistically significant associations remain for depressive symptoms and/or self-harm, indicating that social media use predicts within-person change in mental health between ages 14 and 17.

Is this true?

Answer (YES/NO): NO